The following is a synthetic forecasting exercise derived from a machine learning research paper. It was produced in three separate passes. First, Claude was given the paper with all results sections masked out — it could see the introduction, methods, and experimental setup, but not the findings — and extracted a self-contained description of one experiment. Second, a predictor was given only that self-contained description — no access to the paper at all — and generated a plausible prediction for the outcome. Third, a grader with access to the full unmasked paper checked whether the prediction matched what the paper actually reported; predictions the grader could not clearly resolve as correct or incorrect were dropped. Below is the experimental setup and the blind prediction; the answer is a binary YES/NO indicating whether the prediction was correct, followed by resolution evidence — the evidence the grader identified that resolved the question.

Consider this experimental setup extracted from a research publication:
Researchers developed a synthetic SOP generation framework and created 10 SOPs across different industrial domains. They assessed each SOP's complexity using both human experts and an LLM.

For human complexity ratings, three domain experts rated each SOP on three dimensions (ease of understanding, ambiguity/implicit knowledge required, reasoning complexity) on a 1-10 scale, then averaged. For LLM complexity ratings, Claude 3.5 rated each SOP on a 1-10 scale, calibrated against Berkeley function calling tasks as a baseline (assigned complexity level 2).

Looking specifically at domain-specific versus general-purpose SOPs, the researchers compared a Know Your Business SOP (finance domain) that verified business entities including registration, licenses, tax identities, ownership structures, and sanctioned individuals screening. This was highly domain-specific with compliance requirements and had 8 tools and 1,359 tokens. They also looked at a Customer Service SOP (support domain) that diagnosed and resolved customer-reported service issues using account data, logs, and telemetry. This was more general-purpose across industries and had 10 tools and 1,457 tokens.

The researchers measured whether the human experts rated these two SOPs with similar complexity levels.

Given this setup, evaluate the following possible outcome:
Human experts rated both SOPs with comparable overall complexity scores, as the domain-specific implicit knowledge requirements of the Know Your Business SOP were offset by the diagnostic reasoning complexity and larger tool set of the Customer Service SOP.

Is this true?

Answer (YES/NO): NO